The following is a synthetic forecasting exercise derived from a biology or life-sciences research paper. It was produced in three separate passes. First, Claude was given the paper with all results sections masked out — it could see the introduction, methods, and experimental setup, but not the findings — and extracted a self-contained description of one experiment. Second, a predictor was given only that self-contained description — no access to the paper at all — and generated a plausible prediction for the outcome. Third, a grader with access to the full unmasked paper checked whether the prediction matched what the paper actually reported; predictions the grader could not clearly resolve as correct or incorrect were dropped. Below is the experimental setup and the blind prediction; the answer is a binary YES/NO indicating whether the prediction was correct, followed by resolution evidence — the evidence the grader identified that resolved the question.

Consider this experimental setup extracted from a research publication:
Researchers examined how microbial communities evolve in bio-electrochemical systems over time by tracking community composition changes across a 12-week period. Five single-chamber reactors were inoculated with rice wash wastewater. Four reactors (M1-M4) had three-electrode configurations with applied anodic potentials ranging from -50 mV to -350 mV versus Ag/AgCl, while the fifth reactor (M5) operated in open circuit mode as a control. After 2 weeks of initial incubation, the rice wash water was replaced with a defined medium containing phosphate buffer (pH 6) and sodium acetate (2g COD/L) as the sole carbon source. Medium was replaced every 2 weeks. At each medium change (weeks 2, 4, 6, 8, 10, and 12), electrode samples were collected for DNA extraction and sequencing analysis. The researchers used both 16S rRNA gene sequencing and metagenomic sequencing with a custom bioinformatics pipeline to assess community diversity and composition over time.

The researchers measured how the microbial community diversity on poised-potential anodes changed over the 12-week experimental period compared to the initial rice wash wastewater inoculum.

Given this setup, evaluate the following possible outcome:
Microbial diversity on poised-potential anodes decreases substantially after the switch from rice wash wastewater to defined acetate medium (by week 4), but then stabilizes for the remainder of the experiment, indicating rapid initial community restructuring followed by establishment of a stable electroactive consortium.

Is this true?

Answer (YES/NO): NO